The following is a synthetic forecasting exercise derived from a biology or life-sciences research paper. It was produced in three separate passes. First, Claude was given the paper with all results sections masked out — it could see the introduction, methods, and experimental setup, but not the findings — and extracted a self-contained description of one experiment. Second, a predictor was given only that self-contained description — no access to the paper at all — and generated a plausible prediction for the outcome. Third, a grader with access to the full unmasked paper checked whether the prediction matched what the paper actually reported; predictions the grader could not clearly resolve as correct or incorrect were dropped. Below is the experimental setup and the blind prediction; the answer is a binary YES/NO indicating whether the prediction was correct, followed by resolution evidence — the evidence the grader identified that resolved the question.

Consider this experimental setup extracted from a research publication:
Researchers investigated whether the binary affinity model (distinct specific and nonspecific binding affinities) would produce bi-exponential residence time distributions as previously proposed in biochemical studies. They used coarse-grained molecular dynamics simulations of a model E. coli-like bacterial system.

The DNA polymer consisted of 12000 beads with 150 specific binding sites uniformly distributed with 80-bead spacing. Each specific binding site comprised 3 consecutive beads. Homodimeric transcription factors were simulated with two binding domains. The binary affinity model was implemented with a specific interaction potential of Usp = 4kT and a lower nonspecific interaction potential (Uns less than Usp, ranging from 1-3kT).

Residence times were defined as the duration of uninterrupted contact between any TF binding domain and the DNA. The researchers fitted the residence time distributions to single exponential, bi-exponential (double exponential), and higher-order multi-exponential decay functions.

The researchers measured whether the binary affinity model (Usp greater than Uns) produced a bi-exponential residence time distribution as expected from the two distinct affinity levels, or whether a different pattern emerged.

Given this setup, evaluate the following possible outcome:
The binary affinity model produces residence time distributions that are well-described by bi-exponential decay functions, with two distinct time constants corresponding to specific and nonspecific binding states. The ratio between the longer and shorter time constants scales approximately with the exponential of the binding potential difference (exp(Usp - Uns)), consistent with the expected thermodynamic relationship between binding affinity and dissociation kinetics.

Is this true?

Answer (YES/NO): NO